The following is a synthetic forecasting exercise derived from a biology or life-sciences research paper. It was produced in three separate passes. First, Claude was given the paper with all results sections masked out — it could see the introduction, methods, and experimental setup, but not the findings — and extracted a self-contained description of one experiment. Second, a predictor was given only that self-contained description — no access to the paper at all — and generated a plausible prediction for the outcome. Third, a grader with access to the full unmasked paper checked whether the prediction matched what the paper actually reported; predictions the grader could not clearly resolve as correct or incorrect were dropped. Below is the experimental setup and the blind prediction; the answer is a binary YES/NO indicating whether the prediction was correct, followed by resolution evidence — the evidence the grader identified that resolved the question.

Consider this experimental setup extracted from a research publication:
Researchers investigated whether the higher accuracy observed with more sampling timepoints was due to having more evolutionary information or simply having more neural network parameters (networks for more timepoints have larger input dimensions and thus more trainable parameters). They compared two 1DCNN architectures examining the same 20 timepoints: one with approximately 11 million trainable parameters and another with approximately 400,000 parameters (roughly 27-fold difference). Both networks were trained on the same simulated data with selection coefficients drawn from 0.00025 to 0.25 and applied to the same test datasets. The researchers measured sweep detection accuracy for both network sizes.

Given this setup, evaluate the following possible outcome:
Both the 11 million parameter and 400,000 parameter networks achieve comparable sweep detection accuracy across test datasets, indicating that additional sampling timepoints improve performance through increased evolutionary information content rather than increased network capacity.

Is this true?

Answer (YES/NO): YES